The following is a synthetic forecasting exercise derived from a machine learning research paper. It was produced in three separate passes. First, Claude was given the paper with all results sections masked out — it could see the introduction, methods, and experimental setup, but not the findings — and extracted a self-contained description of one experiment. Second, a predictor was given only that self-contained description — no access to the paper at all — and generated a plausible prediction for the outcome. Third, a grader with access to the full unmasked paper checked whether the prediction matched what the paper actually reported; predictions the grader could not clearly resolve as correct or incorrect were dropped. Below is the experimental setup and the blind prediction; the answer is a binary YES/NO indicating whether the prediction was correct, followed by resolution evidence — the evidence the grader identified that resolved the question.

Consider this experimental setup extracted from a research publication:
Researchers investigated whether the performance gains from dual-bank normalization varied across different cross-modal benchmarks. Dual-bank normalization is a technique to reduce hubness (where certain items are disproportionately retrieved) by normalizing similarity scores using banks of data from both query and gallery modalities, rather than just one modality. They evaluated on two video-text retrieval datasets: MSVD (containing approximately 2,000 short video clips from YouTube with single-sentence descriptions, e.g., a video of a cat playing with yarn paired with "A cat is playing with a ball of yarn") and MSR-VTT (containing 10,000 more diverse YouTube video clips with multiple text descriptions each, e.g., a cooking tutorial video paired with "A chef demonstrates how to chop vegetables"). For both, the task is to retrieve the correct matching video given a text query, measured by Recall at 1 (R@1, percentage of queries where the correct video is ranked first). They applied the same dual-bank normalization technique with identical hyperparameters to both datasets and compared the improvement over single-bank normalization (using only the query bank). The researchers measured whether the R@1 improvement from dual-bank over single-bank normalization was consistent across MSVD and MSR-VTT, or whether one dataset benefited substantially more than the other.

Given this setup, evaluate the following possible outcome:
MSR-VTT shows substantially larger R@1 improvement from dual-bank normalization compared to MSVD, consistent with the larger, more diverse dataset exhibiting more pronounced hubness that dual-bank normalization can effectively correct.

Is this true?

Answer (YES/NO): NO